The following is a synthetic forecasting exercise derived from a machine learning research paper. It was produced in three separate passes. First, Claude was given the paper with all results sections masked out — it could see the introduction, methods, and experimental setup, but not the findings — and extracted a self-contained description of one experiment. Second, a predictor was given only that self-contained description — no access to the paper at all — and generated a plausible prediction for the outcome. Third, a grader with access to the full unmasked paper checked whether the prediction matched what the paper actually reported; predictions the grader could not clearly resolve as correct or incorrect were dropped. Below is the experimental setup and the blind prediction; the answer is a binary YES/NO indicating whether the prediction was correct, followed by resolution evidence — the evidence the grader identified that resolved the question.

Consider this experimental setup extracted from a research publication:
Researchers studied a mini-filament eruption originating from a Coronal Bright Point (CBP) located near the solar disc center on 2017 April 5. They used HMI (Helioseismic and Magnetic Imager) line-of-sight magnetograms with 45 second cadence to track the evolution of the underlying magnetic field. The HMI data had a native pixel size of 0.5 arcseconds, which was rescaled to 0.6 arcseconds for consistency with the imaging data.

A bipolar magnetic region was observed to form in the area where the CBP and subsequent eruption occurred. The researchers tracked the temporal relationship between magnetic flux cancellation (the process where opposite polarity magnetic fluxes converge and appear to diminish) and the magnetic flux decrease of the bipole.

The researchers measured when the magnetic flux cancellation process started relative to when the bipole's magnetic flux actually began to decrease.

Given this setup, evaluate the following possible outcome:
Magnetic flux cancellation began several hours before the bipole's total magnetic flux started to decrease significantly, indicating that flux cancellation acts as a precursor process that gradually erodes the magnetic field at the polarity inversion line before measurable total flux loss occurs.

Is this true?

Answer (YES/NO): YES